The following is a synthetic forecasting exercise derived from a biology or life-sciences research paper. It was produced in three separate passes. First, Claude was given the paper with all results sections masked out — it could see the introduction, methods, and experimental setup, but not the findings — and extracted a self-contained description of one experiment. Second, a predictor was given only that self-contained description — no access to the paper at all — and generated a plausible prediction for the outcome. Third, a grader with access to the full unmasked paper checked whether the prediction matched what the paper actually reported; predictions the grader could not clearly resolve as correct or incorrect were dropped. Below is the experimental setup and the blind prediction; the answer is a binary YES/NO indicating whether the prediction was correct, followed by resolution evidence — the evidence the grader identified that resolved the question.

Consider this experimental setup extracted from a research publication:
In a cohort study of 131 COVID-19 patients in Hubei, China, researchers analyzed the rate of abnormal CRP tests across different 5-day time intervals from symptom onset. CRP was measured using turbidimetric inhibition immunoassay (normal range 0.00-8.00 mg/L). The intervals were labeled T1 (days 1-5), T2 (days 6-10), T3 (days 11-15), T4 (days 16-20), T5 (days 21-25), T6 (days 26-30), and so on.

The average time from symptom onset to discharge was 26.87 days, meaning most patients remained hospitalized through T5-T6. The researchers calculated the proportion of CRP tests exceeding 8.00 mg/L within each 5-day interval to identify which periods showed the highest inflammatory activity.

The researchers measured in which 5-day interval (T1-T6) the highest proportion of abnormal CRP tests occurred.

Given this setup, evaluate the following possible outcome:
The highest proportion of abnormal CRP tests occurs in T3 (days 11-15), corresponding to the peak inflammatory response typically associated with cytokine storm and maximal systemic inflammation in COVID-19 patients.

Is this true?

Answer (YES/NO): NO